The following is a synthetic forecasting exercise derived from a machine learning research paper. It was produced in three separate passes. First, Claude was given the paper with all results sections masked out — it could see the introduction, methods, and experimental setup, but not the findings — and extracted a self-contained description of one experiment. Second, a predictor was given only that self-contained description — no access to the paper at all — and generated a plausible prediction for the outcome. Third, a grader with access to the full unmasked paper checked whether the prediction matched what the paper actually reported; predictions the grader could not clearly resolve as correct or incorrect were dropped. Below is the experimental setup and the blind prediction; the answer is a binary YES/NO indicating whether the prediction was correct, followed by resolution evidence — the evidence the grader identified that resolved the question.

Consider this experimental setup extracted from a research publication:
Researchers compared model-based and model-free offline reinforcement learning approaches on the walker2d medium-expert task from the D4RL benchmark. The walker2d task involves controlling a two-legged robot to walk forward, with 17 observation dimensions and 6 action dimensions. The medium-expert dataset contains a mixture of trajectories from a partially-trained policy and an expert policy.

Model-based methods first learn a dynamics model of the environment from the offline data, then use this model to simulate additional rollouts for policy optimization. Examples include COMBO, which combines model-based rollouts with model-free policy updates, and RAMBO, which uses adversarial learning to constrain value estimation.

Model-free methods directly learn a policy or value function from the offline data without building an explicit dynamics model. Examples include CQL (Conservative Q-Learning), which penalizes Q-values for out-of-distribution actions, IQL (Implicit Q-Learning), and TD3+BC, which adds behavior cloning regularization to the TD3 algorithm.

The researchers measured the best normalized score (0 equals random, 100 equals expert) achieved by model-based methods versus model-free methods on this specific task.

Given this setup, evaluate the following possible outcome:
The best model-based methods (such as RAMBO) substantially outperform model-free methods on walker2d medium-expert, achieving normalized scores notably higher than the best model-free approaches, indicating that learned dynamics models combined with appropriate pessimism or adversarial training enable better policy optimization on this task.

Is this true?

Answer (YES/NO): NO